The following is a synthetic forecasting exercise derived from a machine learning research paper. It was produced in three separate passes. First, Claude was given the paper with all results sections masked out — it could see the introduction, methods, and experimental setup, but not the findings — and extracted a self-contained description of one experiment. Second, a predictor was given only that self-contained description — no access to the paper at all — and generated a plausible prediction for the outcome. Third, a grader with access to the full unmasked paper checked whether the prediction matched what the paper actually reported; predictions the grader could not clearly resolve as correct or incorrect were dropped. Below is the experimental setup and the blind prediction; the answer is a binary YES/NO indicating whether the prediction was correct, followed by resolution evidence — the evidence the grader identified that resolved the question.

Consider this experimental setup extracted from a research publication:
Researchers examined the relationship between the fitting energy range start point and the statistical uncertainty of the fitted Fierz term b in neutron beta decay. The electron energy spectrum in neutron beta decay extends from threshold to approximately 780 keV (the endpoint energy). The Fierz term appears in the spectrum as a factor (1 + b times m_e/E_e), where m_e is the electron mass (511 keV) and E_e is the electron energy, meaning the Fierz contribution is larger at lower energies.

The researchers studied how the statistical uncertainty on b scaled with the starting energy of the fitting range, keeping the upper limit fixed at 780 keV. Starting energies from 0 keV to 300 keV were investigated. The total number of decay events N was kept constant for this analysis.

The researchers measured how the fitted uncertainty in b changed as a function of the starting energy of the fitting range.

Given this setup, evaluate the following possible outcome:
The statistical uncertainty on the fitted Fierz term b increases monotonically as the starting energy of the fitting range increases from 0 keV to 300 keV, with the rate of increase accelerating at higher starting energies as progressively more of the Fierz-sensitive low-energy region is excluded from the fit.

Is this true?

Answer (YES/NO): YES